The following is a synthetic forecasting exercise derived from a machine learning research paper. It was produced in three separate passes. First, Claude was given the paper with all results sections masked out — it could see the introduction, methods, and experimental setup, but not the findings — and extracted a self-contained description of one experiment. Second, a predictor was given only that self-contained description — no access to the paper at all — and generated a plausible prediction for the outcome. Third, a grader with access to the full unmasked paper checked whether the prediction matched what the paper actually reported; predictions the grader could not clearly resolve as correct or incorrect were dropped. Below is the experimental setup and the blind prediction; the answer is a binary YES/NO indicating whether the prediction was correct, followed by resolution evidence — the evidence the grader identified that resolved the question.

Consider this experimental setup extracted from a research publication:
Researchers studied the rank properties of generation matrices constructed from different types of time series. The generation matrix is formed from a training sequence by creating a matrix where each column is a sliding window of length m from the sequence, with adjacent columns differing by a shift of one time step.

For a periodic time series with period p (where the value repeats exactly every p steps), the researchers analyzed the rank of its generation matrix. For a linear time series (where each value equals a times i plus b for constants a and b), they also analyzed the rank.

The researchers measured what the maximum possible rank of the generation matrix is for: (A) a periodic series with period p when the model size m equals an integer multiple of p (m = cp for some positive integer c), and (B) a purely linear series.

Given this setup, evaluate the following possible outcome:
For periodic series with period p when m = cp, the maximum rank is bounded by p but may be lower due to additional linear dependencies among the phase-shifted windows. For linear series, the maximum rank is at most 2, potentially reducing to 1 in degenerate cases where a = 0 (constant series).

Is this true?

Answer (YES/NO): YES